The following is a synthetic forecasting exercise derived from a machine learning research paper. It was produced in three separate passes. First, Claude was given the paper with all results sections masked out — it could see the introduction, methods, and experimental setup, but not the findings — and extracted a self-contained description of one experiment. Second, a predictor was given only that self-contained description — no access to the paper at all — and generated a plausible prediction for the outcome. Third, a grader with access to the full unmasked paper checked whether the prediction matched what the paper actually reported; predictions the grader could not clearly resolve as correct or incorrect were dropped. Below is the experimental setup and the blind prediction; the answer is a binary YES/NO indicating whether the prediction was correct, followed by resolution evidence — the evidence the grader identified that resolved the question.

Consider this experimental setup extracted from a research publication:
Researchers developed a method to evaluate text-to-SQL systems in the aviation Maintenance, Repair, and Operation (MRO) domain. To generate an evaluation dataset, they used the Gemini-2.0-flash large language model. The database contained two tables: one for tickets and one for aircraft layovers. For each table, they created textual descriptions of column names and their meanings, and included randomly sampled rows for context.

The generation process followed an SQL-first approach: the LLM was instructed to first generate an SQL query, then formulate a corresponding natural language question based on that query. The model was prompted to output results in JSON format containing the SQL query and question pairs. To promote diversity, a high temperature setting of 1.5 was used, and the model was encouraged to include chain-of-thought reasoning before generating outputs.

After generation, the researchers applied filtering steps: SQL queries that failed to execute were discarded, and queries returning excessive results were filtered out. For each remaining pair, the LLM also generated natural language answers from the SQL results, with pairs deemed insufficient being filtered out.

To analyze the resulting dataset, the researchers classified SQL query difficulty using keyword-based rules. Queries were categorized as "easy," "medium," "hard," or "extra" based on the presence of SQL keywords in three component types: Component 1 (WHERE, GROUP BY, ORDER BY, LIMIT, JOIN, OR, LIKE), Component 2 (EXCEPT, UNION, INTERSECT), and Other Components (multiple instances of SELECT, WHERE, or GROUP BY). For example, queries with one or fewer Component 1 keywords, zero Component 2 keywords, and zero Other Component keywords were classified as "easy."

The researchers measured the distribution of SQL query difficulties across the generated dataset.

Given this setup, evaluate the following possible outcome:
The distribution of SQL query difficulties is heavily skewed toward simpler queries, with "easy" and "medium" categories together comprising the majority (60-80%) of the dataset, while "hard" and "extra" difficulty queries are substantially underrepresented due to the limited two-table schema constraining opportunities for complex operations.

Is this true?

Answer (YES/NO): NO